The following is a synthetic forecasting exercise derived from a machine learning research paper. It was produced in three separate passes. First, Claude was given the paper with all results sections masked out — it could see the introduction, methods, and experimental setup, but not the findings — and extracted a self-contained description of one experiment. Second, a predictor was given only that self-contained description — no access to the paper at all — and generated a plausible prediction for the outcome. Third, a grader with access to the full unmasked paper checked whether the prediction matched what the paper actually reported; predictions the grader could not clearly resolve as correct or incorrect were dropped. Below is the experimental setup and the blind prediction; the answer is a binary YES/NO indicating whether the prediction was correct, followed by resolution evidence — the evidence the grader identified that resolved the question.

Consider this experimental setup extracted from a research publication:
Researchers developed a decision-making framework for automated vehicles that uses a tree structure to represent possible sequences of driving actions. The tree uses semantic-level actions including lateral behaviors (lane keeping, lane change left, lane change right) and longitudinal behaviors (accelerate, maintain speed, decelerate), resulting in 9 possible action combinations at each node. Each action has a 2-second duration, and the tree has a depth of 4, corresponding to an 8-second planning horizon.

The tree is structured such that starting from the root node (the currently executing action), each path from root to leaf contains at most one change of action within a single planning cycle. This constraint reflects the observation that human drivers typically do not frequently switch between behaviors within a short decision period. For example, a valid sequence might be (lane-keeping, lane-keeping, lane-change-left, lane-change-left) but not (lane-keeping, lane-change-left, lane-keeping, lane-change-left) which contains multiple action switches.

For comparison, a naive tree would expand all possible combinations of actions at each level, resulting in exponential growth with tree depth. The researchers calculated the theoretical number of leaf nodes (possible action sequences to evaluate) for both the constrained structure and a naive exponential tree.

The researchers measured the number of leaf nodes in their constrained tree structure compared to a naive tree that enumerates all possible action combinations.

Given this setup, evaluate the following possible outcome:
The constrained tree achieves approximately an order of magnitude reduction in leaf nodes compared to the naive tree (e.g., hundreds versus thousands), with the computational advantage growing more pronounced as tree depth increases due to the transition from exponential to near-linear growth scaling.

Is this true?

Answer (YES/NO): NO